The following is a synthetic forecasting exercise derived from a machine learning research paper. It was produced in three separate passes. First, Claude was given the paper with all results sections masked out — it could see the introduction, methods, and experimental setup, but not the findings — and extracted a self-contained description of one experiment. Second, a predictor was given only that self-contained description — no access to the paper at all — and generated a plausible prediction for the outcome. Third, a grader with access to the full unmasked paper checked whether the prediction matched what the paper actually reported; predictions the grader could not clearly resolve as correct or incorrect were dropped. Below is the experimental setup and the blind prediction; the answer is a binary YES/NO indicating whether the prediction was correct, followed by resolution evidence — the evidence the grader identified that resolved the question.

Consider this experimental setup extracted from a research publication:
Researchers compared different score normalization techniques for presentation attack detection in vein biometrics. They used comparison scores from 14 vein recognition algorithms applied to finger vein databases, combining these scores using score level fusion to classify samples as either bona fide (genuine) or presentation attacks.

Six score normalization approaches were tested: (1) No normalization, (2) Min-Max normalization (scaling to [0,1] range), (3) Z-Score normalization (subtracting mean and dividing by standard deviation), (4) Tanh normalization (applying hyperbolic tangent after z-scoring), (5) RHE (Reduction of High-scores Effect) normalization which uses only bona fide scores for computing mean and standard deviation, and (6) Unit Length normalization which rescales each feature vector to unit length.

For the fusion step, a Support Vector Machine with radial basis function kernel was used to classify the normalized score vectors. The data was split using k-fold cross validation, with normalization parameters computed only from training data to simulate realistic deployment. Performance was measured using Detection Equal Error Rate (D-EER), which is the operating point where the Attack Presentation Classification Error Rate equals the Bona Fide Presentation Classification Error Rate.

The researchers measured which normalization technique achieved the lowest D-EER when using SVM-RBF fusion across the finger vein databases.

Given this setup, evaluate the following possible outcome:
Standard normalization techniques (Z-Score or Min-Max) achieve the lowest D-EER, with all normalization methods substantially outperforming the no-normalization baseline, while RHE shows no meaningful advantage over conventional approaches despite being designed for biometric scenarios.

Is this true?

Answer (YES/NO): NO